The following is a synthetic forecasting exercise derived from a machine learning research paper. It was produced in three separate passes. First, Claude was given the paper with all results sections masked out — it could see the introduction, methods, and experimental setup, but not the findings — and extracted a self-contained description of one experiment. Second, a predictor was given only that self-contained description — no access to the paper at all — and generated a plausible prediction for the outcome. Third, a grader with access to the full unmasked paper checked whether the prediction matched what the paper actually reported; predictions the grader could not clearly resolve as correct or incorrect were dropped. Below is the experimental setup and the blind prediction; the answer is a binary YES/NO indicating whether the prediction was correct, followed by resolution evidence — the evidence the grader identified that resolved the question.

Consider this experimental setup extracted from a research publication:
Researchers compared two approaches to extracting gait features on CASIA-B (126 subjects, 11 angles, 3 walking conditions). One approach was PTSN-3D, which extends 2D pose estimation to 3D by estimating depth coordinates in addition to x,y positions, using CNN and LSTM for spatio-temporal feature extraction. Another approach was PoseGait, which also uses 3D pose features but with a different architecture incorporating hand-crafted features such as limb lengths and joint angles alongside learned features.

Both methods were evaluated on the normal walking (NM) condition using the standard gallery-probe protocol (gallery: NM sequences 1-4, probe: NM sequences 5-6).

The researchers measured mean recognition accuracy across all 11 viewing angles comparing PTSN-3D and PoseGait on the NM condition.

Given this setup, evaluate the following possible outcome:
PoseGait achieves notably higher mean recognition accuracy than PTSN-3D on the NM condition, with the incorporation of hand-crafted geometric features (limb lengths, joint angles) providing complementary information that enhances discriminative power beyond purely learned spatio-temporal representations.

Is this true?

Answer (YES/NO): YES